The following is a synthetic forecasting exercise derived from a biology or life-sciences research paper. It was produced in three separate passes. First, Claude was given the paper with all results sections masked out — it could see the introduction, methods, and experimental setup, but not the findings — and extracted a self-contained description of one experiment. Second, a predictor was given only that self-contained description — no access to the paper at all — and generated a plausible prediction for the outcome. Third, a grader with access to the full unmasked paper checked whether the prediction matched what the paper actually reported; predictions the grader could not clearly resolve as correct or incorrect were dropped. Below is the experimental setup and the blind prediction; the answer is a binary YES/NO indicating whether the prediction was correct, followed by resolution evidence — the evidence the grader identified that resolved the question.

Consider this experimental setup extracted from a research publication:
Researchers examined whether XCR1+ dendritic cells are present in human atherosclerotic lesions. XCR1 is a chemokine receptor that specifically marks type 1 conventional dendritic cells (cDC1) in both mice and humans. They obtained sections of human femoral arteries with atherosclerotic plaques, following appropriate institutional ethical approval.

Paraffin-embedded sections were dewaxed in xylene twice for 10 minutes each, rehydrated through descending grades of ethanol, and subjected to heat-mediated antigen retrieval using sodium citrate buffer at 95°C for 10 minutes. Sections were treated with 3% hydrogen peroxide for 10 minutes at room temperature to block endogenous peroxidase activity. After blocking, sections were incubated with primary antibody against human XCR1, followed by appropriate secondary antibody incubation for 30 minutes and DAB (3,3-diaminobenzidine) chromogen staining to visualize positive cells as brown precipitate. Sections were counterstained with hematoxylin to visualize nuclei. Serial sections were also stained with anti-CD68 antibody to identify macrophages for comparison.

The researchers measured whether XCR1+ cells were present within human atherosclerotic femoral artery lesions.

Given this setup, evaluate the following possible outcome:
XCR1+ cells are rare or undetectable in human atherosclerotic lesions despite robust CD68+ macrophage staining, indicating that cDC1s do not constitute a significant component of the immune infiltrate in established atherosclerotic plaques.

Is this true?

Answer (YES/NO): NO